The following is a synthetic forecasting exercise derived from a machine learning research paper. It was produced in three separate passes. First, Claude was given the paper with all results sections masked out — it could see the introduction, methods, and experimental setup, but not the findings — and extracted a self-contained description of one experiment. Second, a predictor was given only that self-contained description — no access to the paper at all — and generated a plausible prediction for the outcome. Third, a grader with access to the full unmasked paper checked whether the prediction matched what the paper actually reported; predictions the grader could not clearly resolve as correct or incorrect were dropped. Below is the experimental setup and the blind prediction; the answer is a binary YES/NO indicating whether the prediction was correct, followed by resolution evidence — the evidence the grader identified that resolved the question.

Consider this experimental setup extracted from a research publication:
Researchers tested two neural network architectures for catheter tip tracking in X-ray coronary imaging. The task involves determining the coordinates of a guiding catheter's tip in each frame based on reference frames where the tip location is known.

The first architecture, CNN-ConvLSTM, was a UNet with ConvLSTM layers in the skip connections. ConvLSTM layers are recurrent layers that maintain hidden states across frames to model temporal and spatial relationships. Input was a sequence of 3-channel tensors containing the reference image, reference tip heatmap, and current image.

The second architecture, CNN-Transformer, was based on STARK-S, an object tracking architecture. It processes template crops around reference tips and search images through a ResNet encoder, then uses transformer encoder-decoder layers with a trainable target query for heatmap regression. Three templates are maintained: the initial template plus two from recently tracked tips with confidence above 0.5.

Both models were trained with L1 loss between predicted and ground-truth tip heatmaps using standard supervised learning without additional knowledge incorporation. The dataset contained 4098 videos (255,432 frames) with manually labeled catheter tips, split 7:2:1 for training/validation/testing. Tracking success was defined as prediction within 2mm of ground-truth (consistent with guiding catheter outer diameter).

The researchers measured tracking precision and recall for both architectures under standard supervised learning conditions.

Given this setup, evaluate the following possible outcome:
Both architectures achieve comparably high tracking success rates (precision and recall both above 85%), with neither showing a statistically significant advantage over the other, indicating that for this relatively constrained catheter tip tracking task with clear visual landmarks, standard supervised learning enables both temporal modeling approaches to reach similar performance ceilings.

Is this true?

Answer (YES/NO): YES